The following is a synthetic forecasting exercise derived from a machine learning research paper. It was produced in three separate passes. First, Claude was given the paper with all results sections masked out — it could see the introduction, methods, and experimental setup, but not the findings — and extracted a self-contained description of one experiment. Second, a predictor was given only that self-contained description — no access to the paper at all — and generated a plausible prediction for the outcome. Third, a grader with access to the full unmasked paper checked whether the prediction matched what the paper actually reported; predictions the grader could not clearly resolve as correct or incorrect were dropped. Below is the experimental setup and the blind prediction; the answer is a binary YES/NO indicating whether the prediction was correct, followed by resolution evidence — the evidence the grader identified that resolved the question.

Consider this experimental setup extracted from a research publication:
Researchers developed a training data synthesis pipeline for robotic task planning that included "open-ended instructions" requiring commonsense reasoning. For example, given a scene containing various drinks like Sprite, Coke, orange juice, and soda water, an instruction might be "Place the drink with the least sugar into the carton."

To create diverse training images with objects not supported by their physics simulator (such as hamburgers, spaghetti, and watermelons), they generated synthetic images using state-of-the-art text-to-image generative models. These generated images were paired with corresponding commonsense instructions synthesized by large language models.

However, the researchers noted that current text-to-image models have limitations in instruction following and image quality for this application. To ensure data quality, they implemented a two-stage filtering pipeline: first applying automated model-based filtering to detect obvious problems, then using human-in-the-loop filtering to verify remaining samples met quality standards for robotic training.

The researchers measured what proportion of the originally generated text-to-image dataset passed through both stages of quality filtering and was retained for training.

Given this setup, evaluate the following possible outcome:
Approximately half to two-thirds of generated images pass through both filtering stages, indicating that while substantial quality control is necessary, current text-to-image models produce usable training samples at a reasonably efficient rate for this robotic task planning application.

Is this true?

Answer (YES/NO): NO